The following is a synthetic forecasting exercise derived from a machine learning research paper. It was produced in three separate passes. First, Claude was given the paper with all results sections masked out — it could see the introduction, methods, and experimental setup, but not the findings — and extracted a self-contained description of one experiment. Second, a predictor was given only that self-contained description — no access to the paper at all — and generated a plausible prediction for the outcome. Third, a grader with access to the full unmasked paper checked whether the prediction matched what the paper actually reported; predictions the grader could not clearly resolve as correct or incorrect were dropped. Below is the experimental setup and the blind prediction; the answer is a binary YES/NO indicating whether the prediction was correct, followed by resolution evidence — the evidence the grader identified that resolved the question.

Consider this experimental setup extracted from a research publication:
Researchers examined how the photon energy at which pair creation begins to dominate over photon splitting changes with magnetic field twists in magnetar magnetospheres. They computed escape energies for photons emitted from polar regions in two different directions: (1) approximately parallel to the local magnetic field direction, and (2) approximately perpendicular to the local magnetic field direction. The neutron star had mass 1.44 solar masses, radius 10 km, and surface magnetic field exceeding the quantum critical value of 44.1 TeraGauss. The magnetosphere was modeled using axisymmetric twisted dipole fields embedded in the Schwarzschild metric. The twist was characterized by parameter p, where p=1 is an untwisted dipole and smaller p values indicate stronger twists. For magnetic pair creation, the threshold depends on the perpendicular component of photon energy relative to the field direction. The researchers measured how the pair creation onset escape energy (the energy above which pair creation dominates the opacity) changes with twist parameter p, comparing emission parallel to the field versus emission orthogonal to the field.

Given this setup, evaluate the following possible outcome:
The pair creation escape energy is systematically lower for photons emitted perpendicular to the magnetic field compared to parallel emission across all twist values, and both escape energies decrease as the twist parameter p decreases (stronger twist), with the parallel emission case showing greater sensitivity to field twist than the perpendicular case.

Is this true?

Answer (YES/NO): NO